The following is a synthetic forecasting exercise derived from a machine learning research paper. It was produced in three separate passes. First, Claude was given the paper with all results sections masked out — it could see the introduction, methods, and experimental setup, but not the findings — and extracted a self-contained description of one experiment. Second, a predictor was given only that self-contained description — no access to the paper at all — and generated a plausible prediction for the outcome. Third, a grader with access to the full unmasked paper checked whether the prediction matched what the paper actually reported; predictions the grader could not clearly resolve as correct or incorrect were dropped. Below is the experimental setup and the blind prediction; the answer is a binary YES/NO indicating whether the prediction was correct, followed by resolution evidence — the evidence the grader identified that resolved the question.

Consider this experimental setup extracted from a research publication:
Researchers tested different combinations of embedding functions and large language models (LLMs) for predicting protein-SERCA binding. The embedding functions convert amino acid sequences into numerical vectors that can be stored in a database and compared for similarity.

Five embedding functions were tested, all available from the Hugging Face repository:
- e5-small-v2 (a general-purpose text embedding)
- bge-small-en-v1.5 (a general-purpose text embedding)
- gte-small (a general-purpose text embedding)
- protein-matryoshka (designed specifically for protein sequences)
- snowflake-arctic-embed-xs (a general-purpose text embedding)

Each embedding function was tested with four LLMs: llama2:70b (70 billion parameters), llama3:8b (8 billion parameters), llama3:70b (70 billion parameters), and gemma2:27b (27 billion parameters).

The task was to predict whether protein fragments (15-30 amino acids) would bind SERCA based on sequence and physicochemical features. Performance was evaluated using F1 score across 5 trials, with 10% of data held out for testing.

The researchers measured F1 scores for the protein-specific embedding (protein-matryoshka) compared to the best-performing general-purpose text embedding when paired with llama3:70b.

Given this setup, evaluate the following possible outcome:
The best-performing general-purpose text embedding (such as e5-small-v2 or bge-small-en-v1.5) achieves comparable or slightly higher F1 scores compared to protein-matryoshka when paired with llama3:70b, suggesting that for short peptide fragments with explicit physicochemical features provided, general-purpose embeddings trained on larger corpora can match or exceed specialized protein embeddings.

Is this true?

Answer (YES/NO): NO